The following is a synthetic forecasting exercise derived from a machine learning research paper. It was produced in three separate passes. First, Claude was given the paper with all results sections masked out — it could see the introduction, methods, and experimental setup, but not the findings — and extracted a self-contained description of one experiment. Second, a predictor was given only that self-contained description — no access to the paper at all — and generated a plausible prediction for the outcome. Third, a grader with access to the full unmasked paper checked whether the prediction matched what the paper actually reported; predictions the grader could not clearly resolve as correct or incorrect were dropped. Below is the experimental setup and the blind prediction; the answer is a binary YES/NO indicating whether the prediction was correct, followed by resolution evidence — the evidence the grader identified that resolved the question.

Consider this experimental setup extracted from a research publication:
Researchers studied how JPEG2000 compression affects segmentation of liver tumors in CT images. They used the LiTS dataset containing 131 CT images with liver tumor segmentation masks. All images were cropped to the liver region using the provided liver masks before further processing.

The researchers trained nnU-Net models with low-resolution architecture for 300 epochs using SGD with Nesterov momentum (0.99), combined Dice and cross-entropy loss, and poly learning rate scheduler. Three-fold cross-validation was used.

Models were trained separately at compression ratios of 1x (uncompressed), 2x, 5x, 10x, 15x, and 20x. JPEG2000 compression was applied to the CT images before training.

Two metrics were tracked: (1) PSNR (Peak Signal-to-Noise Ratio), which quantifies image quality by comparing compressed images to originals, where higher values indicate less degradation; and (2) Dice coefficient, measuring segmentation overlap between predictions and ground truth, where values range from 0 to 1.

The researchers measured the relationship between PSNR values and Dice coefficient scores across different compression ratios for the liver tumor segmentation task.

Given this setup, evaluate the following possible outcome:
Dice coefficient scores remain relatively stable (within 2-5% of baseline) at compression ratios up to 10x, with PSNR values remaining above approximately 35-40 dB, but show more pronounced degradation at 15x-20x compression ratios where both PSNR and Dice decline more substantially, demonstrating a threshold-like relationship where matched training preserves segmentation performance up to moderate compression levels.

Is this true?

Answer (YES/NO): NO